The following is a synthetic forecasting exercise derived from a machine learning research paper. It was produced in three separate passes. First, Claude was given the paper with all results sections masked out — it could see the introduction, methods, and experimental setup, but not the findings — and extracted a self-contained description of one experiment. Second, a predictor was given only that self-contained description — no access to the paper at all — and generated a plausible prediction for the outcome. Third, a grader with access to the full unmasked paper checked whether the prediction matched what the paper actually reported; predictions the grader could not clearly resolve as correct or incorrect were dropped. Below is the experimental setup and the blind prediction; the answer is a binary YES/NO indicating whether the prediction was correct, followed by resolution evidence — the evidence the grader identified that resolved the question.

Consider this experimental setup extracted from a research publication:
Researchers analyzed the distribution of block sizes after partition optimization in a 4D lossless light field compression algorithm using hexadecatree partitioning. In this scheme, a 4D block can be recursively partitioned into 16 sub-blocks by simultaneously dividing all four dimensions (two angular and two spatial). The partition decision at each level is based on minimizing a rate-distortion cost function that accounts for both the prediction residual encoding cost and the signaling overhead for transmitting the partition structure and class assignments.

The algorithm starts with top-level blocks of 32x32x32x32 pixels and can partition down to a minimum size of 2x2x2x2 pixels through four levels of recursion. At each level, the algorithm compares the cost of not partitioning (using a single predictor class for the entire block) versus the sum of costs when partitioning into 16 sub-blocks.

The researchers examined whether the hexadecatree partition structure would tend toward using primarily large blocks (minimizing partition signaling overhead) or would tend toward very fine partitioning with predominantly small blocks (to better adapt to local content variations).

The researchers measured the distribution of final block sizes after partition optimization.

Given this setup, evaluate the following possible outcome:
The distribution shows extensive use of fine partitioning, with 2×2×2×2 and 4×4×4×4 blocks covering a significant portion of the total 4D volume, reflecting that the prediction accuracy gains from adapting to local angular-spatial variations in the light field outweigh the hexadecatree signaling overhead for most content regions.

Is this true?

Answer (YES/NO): YES